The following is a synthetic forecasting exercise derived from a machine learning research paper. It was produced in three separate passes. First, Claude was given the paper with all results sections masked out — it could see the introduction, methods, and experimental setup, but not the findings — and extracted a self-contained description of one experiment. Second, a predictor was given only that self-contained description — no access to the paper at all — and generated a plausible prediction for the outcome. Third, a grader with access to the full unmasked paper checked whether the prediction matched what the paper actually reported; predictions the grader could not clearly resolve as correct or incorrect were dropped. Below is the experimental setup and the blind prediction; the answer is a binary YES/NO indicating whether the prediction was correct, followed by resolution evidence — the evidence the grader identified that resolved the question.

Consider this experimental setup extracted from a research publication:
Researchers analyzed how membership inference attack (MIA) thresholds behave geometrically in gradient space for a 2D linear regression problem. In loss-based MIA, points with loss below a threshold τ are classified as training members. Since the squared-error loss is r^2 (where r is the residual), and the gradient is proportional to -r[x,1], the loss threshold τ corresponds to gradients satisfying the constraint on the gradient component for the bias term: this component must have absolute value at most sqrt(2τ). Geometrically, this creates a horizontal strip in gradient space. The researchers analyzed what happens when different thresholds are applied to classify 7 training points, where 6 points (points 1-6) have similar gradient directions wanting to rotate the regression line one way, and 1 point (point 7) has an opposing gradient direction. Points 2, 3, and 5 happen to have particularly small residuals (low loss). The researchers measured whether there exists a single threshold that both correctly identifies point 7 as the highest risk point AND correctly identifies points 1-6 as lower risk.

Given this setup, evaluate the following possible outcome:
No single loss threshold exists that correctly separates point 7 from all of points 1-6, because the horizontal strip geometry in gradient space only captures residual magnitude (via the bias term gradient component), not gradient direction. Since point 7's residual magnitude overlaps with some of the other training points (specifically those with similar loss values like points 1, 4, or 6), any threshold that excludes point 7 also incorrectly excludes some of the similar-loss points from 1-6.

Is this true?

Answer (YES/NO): NO